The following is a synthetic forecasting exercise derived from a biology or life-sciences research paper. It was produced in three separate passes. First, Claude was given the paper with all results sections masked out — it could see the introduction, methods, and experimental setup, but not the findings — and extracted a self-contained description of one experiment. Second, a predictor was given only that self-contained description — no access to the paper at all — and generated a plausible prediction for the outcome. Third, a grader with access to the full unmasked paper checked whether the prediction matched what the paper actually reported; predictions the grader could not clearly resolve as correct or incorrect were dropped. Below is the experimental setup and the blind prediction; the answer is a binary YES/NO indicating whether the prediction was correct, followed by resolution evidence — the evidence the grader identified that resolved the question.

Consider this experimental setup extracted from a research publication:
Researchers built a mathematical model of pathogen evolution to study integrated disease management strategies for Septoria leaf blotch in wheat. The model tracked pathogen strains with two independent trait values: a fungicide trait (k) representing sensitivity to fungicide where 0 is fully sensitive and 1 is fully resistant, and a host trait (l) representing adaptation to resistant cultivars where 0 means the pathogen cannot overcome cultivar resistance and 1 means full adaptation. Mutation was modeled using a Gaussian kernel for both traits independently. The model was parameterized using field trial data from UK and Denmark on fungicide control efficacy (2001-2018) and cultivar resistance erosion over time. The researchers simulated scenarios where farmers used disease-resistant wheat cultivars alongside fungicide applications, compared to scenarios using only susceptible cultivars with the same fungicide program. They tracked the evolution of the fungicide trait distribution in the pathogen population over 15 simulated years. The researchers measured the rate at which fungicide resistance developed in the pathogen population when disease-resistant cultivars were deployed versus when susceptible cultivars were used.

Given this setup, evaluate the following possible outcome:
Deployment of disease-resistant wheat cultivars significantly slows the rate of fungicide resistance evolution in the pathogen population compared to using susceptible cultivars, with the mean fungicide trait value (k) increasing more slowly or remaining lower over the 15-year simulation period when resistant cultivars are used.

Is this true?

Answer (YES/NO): YES